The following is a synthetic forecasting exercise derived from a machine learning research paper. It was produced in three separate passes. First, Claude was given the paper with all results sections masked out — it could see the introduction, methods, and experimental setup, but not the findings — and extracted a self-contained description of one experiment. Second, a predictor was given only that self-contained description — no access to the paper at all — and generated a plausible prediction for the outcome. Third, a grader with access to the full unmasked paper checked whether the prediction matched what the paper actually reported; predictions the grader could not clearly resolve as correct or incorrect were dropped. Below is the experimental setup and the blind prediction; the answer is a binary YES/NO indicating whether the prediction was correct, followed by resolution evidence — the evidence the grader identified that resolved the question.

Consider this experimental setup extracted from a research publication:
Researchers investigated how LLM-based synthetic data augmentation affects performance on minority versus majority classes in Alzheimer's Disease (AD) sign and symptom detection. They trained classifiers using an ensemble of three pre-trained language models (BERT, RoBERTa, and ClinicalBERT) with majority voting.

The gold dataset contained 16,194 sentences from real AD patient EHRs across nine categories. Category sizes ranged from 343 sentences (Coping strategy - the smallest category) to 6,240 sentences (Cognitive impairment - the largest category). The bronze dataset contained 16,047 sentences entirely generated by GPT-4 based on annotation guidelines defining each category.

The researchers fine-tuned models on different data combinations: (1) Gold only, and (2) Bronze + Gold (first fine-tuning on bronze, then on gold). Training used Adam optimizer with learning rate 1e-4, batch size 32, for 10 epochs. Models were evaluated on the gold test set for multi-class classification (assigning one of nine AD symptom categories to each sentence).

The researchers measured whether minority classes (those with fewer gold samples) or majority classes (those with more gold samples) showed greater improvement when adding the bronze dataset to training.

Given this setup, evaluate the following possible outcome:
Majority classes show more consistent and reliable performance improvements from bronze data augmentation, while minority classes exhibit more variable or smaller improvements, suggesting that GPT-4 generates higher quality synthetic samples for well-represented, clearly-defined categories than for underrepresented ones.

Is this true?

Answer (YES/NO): NO